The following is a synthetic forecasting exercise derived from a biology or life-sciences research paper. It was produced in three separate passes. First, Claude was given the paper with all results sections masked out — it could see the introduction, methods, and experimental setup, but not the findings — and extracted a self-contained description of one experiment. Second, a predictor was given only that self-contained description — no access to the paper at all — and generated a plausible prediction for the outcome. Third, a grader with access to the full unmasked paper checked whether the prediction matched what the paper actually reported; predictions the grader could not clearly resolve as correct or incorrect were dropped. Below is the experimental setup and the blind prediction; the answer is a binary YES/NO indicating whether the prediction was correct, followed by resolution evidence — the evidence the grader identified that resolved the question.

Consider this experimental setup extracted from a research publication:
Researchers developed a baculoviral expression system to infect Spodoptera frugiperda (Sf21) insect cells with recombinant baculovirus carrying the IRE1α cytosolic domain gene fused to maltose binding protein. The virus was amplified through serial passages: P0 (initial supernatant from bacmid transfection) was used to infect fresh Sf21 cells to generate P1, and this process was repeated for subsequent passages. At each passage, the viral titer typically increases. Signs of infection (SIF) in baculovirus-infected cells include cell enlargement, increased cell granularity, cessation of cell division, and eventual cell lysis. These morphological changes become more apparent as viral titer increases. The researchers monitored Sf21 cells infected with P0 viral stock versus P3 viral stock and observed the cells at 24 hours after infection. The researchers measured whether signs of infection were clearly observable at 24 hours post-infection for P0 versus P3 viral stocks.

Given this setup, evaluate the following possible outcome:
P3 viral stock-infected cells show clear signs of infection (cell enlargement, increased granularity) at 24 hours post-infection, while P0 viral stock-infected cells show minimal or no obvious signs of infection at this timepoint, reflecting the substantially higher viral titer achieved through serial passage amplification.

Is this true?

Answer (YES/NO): YES